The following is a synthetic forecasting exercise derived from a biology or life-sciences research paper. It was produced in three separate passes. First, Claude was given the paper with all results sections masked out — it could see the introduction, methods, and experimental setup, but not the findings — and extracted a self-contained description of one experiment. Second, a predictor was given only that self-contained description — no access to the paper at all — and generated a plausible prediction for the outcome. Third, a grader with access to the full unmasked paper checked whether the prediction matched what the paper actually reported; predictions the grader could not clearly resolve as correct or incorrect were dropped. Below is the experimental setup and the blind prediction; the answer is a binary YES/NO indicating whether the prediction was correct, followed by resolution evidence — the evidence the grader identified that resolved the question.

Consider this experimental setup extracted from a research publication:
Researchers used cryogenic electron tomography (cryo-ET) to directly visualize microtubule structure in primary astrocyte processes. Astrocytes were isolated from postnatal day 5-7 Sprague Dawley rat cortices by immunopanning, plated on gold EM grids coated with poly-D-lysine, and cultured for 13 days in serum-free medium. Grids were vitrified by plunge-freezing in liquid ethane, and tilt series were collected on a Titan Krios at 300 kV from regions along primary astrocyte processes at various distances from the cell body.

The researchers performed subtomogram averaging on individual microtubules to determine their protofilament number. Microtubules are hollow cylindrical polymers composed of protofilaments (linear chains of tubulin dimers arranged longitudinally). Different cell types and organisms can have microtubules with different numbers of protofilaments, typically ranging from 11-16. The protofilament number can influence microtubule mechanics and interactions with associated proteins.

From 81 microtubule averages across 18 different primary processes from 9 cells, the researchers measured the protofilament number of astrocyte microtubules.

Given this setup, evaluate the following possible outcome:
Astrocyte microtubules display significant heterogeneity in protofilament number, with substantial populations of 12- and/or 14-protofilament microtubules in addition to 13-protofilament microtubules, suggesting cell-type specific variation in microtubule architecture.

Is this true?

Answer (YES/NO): NO